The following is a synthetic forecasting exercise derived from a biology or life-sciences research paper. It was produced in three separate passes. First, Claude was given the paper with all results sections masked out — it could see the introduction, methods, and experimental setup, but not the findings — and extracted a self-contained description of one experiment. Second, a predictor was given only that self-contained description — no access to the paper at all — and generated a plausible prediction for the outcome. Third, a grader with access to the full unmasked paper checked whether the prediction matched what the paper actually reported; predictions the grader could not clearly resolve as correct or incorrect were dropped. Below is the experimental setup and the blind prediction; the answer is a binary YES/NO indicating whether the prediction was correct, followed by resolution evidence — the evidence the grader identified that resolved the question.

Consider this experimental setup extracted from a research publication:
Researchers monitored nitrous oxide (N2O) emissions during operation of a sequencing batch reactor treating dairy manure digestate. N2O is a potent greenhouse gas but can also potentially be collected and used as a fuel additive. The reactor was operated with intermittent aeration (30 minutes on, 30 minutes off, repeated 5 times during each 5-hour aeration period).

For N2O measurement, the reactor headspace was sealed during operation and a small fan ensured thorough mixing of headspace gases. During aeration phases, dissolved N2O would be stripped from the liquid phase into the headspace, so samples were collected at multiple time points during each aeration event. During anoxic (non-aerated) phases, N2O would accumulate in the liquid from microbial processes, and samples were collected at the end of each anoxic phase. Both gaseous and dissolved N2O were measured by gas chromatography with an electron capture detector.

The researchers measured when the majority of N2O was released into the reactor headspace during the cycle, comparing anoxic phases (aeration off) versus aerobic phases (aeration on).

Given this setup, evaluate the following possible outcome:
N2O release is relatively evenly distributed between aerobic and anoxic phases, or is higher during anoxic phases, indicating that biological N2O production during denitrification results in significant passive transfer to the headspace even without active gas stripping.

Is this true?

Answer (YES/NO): NO